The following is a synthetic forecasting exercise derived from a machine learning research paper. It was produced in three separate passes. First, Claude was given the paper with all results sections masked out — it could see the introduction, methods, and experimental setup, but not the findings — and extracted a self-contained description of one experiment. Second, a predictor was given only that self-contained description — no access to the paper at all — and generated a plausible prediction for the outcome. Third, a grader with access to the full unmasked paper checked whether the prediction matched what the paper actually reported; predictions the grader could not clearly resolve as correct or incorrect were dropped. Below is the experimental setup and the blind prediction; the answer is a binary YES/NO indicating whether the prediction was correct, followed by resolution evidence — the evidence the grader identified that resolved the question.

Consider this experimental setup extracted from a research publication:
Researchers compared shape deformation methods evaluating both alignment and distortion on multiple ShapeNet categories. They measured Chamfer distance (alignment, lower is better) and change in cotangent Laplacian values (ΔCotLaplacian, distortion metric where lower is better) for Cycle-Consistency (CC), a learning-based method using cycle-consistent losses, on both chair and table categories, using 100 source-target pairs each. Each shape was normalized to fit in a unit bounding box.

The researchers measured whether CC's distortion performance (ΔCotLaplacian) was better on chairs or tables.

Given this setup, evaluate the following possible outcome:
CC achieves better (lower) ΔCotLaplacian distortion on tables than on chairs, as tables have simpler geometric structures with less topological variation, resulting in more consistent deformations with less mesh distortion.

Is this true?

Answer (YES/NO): YES